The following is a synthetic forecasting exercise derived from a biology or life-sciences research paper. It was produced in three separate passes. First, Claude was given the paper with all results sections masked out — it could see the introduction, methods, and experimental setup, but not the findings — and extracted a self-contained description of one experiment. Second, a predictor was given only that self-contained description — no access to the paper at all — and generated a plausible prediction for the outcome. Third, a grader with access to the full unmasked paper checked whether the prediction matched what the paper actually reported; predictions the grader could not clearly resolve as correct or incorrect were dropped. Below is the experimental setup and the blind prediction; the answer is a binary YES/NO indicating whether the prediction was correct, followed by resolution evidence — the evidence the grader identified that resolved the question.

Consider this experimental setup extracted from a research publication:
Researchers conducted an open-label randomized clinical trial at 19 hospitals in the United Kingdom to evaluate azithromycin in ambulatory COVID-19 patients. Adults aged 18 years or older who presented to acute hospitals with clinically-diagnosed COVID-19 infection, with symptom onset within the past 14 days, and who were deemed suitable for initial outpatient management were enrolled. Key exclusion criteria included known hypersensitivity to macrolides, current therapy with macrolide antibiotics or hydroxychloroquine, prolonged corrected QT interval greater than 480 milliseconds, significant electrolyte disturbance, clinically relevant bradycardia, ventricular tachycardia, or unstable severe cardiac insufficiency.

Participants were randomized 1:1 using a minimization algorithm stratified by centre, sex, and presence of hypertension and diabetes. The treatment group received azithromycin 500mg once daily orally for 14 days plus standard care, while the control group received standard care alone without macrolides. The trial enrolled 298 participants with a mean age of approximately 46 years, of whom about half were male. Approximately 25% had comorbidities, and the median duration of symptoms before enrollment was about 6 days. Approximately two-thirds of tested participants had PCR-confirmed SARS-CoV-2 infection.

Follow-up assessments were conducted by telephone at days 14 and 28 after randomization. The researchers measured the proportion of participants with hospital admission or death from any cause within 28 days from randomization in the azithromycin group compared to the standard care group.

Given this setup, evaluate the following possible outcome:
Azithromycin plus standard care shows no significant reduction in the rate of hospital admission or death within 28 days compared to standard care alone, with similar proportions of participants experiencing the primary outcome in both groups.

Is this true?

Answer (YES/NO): YES